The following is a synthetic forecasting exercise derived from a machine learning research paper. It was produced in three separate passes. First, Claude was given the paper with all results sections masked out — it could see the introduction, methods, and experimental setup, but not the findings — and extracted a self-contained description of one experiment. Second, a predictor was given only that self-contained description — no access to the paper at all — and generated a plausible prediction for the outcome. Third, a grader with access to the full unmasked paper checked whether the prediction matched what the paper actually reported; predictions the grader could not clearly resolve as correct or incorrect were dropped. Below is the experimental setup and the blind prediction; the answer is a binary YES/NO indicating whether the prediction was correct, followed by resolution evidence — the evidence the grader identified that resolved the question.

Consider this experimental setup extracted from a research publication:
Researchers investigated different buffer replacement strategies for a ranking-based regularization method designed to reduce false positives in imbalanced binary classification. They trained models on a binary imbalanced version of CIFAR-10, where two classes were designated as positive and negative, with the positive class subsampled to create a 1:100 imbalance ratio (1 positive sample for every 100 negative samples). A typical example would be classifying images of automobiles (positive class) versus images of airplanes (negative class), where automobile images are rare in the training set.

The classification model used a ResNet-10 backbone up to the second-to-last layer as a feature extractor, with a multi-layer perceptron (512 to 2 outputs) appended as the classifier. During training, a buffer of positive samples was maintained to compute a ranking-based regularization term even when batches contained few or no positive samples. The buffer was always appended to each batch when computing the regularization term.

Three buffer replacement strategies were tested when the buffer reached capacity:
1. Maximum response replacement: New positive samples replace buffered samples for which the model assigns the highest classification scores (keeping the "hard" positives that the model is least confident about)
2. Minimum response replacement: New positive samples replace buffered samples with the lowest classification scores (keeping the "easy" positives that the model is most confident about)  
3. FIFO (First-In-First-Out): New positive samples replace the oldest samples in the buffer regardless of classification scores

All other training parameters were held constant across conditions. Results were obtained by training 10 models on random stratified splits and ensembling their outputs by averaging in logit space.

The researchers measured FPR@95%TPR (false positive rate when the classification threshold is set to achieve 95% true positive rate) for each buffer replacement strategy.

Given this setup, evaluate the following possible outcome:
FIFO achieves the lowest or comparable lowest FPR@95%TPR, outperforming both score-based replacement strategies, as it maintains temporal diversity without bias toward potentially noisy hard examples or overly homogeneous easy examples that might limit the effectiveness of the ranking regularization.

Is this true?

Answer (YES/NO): NO